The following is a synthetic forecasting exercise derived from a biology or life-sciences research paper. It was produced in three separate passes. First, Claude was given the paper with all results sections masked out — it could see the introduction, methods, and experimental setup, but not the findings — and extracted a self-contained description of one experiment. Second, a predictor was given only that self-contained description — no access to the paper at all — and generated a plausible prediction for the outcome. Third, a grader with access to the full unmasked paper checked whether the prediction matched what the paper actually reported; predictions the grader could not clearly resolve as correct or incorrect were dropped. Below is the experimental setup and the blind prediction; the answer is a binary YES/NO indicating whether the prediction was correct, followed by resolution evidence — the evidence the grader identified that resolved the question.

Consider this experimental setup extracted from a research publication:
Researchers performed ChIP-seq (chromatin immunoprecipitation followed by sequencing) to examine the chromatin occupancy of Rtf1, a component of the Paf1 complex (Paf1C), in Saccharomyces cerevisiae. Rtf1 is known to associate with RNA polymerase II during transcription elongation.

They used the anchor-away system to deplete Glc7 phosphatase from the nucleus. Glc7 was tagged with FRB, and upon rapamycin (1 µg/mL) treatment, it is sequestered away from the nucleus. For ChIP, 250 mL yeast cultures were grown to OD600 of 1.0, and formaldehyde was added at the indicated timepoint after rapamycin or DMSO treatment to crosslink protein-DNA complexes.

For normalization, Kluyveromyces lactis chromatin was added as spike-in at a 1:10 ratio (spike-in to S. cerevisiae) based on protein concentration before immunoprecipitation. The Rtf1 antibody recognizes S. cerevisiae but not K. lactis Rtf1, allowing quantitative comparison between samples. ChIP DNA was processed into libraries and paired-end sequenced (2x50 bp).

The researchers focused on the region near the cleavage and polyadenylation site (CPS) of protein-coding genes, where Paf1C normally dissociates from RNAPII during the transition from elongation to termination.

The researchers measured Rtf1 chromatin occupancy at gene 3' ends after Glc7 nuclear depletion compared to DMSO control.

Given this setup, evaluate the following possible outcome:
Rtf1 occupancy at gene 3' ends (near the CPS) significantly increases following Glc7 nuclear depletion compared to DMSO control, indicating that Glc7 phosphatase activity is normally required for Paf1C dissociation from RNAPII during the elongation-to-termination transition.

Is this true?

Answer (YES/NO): YES